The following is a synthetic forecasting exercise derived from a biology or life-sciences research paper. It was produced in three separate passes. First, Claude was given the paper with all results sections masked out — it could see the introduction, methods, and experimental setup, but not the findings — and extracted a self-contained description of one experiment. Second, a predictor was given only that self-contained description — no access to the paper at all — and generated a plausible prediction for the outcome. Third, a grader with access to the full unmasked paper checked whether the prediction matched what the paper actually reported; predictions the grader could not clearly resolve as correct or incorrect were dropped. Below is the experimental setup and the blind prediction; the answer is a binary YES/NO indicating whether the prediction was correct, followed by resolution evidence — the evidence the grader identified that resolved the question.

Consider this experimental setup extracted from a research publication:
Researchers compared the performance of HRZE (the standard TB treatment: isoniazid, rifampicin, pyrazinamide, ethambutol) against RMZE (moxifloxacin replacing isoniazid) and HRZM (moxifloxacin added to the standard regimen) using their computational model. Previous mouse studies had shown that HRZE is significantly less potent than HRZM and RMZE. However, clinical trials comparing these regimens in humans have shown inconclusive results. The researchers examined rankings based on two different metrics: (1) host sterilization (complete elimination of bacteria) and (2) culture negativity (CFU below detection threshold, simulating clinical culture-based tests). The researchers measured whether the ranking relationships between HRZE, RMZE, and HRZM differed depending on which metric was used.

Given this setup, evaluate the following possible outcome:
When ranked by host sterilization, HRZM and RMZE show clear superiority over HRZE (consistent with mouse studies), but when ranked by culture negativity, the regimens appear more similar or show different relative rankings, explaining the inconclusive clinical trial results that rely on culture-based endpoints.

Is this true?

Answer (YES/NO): YES